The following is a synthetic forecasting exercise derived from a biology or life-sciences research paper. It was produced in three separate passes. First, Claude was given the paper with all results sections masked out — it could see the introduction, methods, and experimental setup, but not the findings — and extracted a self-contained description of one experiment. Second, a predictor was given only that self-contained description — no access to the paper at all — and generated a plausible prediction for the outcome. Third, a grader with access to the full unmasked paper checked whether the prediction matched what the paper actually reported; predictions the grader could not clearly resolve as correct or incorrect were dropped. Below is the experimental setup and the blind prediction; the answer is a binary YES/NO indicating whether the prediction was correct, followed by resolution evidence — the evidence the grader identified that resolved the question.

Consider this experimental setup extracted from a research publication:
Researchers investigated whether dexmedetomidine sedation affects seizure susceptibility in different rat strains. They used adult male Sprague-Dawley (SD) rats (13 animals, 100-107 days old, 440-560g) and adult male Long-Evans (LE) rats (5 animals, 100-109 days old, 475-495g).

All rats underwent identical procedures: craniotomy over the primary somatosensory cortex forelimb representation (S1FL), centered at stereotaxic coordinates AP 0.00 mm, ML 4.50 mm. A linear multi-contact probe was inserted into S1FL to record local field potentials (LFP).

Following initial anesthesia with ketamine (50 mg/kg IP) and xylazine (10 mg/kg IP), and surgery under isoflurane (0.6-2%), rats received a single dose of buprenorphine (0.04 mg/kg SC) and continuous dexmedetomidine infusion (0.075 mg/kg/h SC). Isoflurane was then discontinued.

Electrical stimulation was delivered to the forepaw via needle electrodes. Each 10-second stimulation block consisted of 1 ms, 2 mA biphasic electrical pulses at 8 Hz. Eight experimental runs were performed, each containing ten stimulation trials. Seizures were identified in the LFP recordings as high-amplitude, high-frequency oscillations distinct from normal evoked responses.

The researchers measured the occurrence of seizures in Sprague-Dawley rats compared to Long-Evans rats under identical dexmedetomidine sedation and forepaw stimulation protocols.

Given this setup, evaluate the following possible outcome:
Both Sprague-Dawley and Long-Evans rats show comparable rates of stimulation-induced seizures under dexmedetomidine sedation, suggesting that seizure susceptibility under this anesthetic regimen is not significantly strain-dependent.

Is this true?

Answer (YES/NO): YES